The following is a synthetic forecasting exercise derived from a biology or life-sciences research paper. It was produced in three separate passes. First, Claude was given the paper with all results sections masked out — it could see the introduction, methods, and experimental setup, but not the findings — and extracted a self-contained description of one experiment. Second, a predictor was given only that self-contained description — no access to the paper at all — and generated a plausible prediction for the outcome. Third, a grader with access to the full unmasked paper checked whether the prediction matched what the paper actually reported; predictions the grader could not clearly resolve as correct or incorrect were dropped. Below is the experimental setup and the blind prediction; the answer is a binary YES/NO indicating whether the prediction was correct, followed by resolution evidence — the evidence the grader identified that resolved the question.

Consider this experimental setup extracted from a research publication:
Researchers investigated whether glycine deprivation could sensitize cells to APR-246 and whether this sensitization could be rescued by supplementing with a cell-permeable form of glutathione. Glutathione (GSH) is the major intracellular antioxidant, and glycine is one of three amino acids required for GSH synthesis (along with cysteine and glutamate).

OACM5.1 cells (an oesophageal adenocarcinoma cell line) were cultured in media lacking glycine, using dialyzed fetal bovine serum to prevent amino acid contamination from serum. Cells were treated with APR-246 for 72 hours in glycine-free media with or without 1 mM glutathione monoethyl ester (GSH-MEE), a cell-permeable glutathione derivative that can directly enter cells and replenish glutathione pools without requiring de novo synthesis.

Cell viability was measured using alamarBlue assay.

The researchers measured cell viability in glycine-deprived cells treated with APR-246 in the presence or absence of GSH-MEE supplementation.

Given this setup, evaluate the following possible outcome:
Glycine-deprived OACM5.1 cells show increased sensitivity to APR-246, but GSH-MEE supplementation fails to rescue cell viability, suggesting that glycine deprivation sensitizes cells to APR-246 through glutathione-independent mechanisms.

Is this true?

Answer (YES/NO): NO